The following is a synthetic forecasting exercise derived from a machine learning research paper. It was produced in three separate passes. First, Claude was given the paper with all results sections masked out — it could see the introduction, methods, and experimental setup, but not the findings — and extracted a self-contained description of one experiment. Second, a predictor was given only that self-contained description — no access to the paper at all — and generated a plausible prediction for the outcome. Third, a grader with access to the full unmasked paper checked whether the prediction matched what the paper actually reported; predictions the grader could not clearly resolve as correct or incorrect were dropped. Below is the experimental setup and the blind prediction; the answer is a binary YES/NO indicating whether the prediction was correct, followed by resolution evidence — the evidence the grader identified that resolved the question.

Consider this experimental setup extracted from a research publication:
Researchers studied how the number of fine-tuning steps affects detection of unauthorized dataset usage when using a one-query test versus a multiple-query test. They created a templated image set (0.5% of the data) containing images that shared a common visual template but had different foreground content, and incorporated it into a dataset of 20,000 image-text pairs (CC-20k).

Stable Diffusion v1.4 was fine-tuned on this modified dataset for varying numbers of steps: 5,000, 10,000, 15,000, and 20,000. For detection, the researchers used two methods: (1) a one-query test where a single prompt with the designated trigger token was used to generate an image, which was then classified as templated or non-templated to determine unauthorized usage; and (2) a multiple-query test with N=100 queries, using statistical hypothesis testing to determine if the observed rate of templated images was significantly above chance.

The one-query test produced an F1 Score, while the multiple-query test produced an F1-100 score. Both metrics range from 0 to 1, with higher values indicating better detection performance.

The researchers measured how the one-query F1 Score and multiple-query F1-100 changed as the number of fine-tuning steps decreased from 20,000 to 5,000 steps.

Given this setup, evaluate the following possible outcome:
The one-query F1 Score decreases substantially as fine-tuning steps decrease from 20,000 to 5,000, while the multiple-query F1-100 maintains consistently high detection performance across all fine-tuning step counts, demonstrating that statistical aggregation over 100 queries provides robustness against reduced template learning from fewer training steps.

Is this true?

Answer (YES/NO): YES